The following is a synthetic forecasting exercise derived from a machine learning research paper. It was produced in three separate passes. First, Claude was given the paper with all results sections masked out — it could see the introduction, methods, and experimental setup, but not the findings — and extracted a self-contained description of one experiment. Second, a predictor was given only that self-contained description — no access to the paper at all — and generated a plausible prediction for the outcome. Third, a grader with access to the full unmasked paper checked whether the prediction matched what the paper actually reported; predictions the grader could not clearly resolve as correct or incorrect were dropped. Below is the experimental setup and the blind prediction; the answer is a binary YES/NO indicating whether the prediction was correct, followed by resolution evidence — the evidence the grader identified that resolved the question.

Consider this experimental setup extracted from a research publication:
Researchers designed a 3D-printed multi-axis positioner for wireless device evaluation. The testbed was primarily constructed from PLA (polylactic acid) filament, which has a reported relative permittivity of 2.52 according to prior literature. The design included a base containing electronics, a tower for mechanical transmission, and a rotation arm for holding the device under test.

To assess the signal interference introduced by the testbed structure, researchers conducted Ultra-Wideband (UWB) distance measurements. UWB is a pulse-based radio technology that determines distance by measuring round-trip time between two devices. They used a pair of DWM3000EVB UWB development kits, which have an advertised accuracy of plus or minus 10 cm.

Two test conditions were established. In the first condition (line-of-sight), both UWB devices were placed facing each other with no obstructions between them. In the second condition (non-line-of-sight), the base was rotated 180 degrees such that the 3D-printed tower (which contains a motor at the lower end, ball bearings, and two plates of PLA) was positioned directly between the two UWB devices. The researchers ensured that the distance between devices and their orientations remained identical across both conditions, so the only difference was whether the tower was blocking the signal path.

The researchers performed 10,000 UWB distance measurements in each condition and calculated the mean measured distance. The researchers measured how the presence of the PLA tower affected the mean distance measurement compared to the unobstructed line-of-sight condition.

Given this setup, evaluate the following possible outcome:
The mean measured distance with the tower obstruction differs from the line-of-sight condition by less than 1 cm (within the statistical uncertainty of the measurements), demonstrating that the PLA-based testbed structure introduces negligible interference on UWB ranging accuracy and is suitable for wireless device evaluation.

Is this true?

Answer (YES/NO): NO